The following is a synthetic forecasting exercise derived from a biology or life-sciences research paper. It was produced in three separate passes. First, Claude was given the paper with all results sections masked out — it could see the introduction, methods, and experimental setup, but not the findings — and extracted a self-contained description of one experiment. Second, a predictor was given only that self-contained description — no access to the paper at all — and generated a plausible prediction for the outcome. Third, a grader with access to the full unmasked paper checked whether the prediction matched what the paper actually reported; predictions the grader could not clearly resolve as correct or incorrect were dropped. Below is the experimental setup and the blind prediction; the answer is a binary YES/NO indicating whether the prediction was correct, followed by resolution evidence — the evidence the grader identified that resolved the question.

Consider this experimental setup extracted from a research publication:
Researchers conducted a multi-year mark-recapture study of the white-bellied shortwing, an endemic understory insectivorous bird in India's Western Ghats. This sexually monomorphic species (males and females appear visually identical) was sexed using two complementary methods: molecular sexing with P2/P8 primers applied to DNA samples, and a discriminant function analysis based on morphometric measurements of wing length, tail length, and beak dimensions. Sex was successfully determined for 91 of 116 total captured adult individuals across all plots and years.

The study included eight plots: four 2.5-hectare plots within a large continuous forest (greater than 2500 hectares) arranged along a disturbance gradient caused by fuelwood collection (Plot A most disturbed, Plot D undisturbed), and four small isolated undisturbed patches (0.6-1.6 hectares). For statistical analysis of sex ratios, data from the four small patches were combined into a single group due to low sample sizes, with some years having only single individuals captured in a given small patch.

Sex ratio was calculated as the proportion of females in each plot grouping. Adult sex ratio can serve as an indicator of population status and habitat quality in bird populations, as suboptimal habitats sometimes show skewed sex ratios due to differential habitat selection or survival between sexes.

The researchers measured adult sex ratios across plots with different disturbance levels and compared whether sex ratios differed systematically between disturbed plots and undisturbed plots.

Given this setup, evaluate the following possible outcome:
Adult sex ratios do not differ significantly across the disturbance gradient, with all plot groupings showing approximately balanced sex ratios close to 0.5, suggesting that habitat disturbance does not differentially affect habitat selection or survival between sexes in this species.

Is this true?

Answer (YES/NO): NO